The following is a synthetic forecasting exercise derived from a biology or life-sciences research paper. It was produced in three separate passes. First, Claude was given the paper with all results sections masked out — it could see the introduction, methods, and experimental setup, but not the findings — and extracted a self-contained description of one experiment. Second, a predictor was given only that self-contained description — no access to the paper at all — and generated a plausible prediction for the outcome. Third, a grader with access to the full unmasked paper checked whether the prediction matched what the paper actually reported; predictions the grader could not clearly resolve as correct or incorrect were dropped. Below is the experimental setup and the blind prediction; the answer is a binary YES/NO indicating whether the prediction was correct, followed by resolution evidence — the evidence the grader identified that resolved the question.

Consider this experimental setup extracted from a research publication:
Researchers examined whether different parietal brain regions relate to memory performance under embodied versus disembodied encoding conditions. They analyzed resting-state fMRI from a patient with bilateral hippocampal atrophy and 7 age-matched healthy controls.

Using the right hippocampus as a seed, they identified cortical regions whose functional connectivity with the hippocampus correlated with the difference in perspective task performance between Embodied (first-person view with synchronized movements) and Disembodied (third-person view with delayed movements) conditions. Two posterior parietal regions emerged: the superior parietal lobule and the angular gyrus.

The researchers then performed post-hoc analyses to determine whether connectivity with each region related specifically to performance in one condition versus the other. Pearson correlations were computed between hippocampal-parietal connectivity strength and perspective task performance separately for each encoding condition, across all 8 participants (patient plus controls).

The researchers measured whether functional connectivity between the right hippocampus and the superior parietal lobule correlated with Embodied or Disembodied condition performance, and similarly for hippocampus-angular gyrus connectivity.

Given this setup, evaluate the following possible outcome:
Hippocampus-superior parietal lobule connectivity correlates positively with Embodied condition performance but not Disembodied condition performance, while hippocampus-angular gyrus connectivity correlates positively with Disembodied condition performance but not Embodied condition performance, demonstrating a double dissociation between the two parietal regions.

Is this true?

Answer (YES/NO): YES